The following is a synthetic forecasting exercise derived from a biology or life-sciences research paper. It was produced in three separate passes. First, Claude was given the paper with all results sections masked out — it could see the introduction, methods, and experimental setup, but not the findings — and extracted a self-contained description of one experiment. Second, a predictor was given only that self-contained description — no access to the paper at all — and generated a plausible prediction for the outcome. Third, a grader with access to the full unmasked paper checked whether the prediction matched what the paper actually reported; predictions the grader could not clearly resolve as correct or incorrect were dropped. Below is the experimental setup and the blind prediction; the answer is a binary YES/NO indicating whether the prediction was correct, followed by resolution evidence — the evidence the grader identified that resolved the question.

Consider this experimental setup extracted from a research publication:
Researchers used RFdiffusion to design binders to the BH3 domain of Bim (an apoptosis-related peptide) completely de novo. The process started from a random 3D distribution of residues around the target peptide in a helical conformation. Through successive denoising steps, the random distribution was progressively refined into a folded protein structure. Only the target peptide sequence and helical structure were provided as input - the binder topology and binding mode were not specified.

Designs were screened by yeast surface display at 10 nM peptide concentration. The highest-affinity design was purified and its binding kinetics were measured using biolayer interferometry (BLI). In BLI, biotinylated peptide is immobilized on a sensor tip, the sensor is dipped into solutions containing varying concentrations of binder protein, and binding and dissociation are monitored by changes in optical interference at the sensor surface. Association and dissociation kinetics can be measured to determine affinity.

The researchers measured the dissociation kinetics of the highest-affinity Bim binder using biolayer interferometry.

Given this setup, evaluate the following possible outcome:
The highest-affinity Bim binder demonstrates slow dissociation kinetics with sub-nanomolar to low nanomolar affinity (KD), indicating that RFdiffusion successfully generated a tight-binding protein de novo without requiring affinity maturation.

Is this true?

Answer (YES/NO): YES